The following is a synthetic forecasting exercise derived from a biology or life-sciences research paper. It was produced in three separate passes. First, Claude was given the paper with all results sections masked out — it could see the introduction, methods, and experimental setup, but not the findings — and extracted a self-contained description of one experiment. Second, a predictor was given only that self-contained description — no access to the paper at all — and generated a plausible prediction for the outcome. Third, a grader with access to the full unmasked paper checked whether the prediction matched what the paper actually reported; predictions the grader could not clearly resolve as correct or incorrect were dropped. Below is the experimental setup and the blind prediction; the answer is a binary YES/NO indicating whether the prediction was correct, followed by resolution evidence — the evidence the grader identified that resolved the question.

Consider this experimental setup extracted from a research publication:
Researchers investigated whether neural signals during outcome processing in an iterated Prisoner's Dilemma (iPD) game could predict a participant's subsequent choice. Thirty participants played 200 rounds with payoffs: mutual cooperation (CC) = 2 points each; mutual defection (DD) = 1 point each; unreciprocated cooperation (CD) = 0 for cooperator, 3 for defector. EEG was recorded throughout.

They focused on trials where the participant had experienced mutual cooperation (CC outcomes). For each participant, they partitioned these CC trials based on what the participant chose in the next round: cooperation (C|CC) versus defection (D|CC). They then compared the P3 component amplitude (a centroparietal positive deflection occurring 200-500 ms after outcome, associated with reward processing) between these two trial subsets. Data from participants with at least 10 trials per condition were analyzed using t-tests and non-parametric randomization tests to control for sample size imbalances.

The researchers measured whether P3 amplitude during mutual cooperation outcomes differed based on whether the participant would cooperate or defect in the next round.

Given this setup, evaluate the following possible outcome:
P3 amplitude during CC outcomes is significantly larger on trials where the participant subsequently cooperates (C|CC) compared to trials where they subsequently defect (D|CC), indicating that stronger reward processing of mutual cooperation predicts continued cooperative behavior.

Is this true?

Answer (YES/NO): NO